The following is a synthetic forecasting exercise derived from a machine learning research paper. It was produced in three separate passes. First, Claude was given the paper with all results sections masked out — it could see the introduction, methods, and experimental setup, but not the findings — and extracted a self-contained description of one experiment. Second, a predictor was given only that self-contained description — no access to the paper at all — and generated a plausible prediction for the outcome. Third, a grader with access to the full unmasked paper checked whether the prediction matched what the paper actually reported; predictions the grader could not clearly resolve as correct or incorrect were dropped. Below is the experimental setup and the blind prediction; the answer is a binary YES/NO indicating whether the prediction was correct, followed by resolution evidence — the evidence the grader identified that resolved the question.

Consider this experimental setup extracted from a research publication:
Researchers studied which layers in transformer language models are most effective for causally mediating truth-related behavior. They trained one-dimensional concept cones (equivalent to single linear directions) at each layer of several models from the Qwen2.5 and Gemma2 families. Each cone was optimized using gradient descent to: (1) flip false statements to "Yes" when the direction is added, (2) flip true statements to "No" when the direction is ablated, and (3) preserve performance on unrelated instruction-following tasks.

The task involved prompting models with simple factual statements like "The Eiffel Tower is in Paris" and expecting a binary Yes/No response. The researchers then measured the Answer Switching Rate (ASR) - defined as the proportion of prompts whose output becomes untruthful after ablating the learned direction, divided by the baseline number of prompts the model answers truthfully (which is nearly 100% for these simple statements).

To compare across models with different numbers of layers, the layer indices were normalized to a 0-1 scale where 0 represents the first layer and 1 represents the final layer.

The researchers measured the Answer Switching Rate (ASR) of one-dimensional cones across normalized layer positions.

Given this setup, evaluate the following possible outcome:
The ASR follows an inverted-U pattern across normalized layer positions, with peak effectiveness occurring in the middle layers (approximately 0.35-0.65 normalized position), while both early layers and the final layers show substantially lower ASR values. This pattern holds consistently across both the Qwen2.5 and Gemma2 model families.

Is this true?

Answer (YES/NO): NO